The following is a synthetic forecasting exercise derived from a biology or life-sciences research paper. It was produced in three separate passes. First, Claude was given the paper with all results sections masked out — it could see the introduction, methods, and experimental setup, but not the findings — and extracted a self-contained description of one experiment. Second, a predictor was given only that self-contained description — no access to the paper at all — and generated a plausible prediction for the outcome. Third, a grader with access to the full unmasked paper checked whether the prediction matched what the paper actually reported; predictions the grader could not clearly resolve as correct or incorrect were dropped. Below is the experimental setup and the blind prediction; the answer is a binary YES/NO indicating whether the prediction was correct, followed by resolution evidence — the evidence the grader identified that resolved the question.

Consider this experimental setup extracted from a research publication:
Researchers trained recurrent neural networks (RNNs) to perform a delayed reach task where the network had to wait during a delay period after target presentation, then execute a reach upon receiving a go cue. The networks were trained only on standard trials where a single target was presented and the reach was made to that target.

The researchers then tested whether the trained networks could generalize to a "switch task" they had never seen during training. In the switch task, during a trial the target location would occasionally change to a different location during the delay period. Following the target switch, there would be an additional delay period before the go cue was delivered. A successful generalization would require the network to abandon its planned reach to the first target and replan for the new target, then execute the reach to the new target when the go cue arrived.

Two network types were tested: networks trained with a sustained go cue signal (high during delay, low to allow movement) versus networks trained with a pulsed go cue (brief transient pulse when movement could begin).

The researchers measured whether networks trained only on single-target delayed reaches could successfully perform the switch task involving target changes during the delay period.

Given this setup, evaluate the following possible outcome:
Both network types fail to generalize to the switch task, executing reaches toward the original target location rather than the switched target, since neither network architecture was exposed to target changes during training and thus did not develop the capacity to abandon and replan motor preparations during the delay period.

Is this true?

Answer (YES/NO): NO